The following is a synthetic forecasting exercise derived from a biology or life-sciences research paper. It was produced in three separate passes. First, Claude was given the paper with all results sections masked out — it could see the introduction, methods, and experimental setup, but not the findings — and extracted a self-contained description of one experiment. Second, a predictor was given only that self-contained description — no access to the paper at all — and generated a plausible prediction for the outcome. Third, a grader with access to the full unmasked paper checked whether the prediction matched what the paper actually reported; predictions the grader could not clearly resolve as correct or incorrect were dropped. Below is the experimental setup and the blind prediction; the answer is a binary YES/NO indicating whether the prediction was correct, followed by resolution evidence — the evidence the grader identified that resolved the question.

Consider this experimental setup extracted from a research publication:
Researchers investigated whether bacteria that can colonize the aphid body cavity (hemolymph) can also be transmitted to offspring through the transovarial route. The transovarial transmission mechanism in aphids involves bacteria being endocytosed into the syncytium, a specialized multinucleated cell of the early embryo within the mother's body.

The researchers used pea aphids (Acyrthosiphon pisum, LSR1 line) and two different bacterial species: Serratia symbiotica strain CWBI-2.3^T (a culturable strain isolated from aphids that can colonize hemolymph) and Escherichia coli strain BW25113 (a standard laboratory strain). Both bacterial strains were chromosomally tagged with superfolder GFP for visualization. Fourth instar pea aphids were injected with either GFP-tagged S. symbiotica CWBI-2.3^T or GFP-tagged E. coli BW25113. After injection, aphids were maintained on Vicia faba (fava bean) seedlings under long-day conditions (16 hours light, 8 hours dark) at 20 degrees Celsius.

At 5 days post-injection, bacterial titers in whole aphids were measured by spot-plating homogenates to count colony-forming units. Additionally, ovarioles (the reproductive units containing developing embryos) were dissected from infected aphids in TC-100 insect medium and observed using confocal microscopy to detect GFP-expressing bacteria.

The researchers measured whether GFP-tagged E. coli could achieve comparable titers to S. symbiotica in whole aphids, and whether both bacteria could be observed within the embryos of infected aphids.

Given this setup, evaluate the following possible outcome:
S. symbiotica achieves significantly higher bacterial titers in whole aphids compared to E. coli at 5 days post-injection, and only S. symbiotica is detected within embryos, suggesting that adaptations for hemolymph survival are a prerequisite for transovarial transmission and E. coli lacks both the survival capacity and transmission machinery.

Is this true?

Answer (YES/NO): NO